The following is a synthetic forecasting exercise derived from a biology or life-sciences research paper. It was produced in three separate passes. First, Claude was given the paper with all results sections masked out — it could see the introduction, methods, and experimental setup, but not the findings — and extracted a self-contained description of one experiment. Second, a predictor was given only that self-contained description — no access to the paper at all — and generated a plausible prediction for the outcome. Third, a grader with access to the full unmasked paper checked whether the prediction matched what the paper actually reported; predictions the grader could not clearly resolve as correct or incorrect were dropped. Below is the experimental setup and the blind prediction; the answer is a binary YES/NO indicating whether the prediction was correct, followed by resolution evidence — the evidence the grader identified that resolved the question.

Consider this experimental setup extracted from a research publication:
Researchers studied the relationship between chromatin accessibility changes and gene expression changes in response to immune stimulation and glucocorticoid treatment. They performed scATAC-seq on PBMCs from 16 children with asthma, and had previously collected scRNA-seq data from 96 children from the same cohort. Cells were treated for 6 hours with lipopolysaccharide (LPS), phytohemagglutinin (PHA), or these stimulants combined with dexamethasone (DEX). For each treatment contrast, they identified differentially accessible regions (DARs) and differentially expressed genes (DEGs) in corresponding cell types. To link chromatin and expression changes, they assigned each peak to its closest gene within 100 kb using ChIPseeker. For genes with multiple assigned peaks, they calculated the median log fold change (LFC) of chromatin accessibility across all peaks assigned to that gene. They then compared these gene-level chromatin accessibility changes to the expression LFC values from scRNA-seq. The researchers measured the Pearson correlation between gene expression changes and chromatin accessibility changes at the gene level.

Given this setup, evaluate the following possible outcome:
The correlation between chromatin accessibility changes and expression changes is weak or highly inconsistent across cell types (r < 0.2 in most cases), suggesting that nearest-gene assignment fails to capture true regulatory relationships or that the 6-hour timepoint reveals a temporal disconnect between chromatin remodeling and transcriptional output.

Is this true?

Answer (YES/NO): NO